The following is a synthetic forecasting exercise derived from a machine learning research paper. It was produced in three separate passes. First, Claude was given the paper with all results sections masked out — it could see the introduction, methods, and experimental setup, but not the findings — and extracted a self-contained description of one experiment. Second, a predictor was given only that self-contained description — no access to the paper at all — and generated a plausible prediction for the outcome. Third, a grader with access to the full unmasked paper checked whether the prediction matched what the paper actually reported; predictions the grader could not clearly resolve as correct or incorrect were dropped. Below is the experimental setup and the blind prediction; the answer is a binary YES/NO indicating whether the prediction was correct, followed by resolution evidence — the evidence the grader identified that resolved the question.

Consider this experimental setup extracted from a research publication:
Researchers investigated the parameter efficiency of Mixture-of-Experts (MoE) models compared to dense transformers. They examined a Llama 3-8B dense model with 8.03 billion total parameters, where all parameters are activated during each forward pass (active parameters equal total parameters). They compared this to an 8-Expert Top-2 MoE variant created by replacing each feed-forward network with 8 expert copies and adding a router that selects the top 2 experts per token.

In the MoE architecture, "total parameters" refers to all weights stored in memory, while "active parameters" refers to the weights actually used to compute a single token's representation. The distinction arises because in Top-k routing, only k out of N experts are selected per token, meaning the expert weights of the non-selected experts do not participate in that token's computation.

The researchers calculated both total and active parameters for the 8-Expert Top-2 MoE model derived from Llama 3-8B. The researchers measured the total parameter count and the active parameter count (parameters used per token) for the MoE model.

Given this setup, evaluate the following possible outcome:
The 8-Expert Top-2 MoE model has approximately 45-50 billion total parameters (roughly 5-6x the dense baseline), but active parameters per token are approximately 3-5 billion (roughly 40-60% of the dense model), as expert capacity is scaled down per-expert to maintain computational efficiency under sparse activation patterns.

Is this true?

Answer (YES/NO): NO